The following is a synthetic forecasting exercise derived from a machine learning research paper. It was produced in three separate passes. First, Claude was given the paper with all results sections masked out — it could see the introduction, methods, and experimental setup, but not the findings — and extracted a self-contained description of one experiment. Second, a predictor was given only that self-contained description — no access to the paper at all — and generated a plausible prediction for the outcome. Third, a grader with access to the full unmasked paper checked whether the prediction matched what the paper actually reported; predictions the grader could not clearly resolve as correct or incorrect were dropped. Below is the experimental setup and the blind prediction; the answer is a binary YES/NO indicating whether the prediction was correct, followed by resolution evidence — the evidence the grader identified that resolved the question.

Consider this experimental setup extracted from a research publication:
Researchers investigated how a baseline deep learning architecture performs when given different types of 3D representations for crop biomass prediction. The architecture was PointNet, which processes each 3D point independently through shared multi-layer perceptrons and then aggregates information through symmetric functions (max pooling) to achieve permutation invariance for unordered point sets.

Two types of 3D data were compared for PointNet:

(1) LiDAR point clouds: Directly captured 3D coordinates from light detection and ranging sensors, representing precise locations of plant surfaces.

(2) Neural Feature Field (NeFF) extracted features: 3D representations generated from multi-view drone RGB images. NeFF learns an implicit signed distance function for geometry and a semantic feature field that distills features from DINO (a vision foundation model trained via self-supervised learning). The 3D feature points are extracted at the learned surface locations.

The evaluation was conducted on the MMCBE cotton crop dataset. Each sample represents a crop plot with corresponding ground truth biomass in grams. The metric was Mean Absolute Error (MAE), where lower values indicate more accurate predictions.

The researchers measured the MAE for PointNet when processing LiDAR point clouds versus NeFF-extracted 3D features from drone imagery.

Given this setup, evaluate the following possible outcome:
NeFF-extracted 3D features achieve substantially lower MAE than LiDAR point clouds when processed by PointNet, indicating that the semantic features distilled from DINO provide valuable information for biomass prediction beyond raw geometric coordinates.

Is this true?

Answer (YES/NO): NO